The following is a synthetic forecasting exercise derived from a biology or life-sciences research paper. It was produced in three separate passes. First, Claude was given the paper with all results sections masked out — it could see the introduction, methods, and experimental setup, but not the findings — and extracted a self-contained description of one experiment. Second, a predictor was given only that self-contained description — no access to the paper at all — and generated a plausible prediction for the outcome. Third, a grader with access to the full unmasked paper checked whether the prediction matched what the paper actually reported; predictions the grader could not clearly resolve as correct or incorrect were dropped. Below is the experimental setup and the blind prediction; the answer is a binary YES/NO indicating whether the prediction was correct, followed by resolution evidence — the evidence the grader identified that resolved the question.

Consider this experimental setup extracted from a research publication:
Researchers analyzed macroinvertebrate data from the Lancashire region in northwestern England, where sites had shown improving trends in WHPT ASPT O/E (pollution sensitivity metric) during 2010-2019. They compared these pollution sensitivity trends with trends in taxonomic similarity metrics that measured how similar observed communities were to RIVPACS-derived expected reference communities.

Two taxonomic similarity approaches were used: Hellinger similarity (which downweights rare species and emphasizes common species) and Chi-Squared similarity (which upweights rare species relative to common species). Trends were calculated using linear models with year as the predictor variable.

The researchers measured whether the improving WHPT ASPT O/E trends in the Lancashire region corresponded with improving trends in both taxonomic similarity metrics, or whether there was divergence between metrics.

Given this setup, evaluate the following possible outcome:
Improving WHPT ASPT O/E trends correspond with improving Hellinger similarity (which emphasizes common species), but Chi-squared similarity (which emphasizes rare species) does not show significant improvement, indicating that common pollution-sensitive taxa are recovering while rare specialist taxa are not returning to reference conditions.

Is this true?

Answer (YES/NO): NO